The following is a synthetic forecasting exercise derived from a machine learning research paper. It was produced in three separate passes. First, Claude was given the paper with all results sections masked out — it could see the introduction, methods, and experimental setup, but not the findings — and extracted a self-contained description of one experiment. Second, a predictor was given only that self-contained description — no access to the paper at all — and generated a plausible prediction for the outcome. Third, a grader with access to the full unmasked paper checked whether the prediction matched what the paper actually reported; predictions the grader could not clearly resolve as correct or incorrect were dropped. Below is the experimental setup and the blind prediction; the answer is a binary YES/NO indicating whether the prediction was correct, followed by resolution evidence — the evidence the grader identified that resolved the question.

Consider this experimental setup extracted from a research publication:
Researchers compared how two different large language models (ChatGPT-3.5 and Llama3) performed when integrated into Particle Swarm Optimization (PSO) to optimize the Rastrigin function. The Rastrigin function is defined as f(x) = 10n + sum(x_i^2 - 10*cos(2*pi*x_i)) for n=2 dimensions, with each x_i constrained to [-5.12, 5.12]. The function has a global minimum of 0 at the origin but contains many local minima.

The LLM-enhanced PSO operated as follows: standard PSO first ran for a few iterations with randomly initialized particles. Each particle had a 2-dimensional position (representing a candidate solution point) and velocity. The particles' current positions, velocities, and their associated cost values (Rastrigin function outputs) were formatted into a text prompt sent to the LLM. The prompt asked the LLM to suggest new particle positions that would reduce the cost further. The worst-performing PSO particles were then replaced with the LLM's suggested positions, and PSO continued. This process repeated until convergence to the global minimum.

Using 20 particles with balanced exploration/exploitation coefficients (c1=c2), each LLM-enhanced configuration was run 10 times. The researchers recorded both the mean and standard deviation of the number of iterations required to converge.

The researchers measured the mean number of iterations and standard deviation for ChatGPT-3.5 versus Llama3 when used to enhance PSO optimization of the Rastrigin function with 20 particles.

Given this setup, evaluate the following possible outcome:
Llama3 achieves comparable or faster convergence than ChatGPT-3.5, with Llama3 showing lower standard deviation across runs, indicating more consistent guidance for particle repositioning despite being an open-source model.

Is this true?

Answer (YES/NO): NO